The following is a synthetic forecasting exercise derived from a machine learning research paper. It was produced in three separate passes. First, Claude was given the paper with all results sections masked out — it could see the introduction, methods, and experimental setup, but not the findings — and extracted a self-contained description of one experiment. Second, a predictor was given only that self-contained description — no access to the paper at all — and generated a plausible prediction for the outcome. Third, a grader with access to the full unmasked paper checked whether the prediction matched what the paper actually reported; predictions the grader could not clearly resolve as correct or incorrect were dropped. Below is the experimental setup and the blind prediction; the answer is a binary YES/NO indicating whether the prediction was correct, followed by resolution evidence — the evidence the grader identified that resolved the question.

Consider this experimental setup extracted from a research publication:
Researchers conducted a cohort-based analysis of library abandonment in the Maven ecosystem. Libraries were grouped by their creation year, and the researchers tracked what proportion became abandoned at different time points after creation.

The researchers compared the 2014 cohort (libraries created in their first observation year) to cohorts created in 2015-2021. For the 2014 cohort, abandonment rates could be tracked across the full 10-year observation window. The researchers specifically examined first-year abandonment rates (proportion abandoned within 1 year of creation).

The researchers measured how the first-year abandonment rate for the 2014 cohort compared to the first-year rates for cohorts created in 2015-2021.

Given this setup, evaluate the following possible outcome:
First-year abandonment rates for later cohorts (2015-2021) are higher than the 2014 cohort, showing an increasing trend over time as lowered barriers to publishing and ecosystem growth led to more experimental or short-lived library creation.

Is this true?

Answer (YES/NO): NO